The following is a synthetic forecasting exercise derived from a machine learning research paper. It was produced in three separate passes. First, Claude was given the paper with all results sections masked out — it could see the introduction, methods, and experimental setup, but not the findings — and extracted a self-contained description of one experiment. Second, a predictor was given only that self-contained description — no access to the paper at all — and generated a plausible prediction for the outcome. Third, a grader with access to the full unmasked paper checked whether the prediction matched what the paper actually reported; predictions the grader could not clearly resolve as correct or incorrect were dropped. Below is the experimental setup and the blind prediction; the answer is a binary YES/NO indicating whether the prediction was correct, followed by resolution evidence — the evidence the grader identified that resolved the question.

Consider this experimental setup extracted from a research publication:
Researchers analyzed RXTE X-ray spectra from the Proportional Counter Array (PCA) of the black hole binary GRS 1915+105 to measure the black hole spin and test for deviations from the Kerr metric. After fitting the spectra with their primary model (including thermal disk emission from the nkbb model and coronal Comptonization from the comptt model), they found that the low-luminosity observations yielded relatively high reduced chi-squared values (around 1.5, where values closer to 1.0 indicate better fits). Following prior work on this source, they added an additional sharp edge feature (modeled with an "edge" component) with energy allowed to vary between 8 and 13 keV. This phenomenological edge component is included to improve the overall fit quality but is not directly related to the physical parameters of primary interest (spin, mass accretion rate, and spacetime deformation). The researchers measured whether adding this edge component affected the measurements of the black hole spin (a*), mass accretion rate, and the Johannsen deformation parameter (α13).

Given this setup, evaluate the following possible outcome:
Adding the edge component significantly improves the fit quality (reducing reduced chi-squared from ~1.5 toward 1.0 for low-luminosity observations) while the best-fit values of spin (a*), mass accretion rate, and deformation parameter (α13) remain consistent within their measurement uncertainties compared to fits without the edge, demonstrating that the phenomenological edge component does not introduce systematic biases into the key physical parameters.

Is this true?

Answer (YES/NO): YES